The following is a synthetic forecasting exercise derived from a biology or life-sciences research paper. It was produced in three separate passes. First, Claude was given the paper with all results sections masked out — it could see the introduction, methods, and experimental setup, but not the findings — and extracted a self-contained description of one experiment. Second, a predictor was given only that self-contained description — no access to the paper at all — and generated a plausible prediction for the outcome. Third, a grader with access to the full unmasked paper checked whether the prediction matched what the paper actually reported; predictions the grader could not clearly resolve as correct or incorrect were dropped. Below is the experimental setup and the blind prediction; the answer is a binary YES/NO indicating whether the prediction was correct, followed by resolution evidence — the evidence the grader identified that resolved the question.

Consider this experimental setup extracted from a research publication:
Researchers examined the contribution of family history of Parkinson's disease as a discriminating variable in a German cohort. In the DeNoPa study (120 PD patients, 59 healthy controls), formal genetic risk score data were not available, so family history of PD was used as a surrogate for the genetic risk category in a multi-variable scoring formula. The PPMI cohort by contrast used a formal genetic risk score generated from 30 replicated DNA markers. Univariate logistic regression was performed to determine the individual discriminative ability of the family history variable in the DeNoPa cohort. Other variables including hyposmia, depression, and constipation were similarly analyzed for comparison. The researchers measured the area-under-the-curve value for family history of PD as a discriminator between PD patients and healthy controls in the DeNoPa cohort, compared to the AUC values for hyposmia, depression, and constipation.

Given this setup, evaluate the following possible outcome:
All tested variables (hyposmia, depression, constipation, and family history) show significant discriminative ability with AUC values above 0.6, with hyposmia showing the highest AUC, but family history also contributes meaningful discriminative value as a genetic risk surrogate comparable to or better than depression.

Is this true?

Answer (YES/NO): NO